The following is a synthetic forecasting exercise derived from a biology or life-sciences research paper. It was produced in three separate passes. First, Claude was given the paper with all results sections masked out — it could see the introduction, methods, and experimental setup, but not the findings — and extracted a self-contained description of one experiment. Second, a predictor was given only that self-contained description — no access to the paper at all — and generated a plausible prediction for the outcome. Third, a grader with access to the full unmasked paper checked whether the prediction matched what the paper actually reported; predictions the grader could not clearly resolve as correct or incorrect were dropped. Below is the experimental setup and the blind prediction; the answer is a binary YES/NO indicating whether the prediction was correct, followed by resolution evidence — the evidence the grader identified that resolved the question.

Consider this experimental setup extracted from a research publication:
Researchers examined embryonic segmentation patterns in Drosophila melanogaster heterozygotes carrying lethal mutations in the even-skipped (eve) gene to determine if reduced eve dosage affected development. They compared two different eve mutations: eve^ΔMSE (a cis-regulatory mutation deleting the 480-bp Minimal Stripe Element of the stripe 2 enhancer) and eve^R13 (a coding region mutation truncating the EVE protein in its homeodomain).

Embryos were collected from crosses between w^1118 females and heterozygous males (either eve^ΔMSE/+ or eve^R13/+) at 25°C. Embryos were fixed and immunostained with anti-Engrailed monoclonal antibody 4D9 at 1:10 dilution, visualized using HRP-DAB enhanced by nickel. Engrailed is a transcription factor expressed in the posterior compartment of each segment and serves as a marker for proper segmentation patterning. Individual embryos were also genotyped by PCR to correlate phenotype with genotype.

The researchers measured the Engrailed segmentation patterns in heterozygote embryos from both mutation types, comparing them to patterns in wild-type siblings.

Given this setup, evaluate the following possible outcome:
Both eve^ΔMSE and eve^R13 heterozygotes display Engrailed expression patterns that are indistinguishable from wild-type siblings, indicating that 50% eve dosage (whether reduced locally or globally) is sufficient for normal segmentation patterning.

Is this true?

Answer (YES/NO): NO